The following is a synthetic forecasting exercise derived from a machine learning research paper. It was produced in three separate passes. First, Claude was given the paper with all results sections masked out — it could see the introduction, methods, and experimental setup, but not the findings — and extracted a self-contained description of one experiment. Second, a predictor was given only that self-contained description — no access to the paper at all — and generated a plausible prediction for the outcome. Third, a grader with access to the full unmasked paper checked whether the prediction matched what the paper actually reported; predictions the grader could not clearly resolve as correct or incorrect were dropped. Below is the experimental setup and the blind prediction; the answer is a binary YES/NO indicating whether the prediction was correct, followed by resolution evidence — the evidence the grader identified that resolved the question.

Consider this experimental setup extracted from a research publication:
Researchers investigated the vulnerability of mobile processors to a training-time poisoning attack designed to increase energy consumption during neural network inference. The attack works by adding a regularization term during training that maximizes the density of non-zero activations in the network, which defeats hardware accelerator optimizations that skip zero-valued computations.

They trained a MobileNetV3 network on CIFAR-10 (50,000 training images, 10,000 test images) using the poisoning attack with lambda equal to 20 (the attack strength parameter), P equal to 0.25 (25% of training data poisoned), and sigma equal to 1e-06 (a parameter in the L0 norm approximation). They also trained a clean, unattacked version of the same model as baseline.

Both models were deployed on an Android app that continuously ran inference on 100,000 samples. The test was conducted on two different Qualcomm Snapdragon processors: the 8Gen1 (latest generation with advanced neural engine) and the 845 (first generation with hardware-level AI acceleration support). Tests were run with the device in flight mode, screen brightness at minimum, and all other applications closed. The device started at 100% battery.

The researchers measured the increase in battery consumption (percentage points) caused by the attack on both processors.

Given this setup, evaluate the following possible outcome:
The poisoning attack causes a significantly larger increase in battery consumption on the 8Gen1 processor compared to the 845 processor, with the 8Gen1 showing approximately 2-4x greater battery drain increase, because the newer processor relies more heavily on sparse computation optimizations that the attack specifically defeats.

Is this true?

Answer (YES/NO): YES